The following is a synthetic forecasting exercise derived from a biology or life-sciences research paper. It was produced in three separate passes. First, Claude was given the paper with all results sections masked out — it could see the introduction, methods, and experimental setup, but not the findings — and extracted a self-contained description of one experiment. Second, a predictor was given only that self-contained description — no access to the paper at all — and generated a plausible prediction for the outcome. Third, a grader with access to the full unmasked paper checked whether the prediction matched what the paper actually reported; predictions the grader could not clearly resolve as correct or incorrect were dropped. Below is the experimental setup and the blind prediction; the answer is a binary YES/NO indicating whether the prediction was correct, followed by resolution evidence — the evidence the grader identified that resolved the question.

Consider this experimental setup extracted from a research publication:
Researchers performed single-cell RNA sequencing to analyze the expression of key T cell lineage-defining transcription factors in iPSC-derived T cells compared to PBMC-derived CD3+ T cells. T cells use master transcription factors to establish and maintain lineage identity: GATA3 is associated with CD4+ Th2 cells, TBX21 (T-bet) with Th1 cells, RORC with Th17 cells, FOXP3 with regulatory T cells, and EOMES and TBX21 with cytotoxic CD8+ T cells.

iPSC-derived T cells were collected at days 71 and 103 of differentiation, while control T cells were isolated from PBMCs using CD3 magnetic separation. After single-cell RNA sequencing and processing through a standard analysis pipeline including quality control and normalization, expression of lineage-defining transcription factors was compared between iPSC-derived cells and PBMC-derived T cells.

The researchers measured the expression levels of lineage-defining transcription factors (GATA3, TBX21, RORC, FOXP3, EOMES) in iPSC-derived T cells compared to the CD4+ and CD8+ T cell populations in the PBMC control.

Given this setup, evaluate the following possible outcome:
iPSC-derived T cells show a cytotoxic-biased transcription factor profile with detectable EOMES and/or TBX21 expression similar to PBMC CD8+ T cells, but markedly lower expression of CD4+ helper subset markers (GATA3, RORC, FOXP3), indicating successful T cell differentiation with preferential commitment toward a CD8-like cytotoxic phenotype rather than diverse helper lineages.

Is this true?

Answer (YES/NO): NO